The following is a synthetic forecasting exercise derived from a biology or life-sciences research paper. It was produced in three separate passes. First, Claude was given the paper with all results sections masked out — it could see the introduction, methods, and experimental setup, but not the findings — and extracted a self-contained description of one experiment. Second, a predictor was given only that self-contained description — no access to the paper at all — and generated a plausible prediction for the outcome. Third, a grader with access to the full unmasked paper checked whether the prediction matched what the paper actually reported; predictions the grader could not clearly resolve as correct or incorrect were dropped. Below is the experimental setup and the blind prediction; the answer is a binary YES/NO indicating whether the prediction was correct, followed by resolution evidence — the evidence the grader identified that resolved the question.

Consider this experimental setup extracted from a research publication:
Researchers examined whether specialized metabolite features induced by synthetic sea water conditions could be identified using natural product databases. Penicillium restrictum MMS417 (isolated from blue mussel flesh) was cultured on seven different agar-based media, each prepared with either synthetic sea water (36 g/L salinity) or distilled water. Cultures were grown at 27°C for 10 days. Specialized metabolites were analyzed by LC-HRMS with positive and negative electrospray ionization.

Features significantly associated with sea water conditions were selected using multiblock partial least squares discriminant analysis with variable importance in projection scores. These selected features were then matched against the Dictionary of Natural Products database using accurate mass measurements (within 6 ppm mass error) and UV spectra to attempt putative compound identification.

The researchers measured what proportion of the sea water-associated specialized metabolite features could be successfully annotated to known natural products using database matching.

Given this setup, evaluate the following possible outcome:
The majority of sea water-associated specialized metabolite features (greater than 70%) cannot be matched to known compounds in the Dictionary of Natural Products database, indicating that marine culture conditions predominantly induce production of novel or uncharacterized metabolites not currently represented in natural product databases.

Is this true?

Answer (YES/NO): NO